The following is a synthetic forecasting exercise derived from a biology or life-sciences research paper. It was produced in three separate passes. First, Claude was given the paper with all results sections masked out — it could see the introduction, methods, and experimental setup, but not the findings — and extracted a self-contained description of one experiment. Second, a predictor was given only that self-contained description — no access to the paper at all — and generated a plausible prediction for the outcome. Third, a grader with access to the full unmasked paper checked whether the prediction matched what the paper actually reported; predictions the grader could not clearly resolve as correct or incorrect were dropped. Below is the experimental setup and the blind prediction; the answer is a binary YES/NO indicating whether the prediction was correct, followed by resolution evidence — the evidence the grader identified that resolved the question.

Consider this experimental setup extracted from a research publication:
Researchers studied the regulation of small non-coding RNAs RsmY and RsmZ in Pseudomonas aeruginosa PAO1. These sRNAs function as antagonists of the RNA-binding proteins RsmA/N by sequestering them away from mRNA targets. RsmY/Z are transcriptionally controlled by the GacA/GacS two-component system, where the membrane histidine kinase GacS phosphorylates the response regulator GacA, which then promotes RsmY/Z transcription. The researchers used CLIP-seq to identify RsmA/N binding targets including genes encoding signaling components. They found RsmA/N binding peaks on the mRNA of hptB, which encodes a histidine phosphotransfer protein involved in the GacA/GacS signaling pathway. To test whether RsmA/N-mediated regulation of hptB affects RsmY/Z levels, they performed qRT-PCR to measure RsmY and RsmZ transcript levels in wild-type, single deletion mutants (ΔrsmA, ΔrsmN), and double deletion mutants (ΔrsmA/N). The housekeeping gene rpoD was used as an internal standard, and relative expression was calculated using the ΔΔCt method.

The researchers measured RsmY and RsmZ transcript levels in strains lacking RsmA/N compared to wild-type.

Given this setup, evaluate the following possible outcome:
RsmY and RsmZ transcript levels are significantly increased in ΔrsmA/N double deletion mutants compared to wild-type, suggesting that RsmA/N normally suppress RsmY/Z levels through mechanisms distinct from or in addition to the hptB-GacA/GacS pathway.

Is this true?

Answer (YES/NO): NO